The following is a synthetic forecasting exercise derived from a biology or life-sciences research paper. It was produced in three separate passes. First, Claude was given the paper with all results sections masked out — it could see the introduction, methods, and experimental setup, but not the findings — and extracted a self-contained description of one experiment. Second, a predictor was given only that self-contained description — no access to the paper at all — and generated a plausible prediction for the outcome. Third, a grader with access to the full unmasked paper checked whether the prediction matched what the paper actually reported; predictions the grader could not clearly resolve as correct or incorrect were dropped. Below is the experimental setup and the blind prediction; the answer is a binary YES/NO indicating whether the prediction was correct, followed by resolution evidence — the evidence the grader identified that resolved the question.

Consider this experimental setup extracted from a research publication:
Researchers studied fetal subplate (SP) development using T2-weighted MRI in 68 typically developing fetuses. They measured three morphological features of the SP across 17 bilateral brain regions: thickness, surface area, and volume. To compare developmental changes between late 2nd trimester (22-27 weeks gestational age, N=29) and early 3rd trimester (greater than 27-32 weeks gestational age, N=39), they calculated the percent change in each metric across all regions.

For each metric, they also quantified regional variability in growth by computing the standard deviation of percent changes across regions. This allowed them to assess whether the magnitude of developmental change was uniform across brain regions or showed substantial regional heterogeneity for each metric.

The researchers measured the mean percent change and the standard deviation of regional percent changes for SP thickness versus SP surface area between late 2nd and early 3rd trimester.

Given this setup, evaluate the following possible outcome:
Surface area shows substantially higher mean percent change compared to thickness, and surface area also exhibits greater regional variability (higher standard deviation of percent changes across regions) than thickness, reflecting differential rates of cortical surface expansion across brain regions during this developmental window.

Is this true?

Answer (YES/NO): NO